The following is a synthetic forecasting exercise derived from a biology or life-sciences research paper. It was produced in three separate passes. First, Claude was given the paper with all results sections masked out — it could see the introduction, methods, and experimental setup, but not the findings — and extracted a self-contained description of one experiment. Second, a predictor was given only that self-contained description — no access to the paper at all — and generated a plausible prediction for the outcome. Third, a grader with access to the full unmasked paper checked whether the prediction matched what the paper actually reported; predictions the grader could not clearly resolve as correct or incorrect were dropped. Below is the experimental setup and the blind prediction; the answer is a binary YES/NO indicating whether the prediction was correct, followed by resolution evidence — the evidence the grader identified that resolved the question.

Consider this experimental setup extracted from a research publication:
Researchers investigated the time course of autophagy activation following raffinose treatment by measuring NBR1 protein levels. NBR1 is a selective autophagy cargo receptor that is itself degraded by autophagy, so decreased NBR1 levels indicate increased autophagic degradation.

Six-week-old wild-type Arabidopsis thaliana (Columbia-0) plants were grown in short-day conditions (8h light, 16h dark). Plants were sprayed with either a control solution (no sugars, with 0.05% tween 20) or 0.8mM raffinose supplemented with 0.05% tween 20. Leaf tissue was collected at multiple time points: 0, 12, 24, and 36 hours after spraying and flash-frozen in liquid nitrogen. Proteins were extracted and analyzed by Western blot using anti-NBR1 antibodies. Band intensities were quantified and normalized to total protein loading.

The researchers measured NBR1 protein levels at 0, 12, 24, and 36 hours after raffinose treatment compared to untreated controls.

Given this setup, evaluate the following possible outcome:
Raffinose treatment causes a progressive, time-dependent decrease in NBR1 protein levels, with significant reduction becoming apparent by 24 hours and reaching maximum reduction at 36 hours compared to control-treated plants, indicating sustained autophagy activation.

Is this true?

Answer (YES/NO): NO